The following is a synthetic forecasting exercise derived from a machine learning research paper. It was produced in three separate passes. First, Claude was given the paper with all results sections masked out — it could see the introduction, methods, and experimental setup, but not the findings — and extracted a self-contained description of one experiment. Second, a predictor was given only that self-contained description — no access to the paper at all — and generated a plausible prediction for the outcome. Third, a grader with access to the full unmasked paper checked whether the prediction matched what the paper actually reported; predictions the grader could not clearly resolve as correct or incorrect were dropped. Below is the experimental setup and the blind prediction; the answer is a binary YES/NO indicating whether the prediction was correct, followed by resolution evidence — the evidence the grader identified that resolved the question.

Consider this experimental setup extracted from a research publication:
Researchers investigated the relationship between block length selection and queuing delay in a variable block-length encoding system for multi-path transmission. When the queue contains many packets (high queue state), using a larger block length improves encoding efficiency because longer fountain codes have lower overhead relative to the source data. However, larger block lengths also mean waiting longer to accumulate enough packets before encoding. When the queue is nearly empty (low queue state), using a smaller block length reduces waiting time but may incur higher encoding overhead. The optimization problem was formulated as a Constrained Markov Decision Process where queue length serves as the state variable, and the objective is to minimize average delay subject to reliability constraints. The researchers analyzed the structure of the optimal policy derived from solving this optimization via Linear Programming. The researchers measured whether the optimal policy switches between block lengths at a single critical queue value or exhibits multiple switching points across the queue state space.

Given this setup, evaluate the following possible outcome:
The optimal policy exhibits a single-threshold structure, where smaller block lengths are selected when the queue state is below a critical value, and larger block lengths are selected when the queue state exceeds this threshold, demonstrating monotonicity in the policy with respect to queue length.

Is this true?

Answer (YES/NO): YES